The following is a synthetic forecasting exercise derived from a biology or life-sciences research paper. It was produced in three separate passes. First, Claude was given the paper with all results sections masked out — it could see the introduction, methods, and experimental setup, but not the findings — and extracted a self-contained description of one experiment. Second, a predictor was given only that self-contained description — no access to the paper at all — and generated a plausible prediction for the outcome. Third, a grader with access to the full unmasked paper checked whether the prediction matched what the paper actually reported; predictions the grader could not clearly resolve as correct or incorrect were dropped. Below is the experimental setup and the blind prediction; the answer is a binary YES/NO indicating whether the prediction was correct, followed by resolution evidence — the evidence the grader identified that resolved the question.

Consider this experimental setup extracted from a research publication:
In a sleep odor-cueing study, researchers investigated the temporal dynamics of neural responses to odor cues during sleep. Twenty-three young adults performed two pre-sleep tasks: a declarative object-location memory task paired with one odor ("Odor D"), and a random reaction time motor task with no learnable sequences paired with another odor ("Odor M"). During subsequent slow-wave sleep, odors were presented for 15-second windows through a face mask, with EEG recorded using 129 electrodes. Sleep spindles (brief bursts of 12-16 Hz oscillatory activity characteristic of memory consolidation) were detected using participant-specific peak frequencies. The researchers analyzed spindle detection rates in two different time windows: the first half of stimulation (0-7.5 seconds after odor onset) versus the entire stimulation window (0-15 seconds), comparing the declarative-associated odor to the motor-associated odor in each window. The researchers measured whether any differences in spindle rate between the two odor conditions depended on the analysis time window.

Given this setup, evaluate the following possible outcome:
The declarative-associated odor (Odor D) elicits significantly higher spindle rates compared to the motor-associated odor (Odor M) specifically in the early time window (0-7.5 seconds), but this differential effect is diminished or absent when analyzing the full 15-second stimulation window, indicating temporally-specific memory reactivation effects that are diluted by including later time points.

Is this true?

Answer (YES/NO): YES